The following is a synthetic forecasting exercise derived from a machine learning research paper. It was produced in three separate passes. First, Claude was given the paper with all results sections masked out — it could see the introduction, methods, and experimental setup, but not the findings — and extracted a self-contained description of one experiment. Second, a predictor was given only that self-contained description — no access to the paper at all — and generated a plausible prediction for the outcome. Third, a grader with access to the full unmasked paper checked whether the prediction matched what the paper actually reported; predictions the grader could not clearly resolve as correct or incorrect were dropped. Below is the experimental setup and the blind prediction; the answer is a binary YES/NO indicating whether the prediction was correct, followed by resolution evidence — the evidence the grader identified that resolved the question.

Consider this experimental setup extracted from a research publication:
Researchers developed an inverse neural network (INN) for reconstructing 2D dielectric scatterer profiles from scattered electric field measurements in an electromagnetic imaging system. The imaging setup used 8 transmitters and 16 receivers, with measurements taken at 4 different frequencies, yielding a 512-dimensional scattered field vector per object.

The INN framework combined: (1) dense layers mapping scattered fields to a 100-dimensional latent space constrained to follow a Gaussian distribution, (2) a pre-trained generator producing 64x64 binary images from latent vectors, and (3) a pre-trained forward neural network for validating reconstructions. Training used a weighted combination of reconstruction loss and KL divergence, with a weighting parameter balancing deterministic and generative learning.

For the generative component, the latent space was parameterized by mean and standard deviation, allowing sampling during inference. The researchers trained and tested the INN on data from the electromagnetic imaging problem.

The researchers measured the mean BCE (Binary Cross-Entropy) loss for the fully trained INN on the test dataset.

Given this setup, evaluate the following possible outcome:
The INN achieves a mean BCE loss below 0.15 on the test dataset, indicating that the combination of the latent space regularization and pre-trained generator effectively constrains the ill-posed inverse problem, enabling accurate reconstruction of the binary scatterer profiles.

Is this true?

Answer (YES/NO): YES